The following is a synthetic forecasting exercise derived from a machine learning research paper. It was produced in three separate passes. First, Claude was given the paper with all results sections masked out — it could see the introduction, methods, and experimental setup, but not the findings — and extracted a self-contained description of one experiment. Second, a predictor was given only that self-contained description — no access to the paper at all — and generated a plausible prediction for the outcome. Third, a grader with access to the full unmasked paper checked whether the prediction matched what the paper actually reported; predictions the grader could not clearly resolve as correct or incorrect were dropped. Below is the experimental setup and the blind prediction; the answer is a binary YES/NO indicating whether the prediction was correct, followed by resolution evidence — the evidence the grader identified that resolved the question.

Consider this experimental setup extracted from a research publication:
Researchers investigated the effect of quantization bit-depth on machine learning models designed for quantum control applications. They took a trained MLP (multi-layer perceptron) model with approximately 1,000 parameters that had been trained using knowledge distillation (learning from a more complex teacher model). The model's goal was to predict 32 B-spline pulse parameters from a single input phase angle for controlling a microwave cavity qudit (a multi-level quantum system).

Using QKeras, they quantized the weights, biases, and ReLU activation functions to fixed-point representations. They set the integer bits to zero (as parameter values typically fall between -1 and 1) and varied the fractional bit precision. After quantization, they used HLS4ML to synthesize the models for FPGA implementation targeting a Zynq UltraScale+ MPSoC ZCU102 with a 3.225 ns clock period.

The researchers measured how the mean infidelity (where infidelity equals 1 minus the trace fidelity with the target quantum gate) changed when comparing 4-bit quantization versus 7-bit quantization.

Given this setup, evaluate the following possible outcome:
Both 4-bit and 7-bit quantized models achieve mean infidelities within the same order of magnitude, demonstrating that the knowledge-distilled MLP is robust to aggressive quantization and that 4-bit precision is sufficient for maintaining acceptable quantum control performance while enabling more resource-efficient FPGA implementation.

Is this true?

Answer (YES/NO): NO